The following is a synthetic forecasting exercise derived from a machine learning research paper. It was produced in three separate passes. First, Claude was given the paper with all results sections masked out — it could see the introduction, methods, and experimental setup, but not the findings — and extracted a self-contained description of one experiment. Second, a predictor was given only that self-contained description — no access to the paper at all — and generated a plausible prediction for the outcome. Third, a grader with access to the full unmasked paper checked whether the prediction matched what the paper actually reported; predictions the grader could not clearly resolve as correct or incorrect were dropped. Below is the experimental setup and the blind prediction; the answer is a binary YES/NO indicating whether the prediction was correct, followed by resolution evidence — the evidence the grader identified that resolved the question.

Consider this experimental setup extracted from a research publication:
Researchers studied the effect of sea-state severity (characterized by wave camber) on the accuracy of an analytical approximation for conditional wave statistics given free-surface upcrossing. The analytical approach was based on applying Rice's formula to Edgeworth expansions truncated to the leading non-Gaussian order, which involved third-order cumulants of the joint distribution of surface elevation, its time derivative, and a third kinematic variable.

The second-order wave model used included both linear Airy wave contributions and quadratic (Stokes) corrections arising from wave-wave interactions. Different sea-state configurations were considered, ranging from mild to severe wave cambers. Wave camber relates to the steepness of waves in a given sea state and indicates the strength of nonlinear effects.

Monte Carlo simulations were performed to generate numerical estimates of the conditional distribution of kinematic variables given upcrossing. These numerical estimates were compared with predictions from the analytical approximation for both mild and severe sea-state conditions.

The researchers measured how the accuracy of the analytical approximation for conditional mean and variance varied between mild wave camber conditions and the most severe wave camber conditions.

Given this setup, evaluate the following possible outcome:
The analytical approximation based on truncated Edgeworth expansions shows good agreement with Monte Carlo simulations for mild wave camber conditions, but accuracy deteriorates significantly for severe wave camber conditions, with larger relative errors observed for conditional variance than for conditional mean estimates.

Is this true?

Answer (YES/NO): NO